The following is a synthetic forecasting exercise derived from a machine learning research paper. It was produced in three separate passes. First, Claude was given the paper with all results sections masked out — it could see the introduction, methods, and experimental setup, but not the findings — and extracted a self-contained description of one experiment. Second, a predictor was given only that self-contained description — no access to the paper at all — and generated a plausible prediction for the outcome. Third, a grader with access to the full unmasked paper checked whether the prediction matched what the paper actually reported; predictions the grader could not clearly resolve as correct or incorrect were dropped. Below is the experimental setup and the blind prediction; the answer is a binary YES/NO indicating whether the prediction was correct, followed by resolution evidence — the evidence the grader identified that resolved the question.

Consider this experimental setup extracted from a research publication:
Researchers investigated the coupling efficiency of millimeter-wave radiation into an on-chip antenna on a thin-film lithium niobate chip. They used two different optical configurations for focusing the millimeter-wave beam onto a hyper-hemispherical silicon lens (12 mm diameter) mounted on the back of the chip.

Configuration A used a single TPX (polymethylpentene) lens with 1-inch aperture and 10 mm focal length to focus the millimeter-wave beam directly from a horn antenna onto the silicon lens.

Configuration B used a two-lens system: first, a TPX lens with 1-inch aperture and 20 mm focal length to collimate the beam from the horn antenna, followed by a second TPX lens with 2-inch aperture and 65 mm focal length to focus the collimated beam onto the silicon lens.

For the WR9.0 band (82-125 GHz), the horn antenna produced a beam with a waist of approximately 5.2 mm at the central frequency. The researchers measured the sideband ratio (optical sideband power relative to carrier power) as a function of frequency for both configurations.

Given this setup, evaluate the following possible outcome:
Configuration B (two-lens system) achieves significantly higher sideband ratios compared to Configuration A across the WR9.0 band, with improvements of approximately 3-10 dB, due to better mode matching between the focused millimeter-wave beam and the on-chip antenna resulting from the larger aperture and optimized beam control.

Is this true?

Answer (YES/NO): NO